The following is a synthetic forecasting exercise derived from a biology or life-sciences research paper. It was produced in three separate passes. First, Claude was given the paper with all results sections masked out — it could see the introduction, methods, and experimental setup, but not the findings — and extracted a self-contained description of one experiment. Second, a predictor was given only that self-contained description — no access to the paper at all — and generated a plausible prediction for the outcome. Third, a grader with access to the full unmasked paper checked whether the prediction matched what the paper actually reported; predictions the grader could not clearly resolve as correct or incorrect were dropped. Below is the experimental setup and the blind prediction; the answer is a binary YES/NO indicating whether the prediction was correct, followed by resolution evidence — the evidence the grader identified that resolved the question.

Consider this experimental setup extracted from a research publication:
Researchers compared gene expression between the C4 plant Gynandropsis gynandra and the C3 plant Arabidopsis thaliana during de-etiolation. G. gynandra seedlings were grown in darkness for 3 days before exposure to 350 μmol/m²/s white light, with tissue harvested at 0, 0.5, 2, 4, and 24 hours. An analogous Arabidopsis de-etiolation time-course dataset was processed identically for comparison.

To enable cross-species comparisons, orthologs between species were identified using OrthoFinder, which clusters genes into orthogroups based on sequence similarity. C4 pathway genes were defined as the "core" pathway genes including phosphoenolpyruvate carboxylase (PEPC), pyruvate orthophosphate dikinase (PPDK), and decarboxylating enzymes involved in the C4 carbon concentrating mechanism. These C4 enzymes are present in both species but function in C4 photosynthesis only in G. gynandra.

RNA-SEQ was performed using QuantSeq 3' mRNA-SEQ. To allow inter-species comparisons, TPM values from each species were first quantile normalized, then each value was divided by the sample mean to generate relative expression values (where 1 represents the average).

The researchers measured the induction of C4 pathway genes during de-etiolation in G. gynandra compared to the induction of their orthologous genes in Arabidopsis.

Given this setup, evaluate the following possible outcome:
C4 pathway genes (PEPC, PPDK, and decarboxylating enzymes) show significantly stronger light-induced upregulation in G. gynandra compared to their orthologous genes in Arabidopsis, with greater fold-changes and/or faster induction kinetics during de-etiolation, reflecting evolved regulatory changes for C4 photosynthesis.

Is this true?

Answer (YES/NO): YES